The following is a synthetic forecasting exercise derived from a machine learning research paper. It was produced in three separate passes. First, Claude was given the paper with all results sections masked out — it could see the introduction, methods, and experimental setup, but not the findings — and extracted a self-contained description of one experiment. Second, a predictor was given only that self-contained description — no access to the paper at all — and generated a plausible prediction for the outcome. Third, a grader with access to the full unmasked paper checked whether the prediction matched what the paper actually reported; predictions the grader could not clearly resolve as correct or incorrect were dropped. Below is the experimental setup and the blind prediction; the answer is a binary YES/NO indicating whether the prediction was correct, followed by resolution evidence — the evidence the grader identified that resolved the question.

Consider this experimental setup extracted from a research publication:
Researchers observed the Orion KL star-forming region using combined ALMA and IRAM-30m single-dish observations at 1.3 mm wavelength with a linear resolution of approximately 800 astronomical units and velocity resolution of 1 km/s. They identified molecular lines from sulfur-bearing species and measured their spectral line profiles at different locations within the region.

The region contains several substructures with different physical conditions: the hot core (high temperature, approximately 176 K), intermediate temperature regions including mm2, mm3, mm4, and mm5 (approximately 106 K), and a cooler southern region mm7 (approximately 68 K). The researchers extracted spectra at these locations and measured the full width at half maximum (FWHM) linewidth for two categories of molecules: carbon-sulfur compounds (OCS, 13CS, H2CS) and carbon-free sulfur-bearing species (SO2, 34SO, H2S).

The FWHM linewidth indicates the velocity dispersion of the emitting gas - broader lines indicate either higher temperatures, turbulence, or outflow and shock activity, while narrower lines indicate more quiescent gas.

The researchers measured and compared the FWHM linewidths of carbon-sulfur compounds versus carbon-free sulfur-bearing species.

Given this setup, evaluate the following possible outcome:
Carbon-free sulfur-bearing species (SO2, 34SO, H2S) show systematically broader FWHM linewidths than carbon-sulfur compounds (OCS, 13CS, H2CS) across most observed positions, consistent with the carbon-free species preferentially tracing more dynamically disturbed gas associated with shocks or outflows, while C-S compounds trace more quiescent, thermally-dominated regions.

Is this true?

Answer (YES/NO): YES